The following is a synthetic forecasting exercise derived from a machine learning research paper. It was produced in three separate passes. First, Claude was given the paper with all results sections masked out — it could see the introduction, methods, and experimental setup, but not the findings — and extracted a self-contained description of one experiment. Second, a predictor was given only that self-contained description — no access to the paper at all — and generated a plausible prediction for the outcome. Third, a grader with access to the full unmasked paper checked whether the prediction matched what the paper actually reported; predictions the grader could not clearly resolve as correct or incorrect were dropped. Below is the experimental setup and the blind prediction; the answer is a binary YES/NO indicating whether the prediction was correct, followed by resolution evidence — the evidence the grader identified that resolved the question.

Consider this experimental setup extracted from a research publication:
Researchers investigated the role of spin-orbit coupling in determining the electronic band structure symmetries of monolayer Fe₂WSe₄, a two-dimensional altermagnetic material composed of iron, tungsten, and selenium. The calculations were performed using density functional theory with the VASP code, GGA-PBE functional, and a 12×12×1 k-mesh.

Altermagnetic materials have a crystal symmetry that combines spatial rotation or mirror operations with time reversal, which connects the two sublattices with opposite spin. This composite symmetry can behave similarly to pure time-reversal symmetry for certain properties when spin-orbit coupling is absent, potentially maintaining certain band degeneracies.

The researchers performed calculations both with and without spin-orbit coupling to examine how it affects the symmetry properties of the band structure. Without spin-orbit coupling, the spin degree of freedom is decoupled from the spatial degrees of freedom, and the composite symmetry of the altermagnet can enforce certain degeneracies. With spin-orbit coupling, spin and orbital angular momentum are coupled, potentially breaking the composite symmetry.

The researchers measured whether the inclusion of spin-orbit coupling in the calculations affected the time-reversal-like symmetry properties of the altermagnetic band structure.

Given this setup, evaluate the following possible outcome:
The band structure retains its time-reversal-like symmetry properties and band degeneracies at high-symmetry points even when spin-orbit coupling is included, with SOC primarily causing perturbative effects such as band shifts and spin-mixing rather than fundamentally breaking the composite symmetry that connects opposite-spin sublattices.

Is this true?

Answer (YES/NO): NO